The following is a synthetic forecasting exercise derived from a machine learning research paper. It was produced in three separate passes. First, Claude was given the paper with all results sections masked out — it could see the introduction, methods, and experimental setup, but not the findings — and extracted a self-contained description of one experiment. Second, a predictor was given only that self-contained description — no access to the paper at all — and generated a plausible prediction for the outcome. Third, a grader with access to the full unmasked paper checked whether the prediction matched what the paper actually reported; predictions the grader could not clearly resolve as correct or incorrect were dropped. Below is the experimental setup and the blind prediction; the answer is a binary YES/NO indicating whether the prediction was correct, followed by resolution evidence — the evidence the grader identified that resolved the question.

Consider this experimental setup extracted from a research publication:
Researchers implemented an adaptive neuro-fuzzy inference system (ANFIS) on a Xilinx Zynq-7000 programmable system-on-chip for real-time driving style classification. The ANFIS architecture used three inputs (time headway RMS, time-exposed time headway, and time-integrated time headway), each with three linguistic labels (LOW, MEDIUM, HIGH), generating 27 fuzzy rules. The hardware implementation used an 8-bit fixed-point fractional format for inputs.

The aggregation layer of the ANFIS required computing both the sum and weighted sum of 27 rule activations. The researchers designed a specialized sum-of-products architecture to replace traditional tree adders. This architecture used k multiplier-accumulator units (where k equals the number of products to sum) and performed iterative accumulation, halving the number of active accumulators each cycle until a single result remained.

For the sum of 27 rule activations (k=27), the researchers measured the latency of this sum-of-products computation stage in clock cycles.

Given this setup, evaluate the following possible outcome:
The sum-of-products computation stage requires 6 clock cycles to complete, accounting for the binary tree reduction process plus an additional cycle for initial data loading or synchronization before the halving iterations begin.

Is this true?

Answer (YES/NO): NO